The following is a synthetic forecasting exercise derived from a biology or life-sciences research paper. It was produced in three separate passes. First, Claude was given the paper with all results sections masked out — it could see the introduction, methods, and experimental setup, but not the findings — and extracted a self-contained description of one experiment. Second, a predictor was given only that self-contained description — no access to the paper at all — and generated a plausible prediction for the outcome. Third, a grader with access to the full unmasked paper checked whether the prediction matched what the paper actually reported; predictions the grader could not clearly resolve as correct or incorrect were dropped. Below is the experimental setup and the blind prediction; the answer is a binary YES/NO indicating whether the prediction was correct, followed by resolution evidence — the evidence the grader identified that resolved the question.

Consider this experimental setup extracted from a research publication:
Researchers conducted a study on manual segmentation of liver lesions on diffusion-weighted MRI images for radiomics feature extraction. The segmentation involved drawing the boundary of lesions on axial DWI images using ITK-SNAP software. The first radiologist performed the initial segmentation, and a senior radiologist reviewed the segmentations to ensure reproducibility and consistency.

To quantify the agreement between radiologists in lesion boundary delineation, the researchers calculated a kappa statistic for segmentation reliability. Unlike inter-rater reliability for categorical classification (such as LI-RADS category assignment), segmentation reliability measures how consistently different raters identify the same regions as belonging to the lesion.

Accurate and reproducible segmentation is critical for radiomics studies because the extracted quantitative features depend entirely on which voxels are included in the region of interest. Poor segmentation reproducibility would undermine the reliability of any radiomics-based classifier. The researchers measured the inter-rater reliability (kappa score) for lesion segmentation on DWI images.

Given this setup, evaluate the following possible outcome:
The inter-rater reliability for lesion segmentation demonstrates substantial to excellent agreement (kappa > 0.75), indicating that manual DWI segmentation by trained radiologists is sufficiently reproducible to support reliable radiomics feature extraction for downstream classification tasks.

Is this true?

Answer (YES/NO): YES